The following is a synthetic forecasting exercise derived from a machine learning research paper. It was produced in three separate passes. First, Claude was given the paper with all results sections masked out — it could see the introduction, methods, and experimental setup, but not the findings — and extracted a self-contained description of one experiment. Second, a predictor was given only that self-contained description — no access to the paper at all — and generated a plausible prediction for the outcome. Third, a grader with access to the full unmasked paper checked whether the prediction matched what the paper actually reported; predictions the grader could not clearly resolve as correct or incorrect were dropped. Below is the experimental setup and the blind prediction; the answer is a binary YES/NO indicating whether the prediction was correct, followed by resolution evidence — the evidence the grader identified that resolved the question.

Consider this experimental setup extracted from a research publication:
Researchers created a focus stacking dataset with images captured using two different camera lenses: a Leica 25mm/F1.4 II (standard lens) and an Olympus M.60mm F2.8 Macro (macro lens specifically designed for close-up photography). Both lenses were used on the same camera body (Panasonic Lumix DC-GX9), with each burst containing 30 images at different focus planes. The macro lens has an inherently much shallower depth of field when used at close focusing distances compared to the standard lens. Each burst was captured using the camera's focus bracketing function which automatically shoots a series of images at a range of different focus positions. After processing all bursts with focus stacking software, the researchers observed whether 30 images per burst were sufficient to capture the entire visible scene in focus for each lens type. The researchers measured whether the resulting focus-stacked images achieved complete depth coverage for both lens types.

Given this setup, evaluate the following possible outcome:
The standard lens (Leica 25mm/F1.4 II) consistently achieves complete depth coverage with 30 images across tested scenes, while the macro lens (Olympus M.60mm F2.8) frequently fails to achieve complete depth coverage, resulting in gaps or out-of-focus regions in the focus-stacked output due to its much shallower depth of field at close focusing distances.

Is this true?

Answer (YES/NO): YES